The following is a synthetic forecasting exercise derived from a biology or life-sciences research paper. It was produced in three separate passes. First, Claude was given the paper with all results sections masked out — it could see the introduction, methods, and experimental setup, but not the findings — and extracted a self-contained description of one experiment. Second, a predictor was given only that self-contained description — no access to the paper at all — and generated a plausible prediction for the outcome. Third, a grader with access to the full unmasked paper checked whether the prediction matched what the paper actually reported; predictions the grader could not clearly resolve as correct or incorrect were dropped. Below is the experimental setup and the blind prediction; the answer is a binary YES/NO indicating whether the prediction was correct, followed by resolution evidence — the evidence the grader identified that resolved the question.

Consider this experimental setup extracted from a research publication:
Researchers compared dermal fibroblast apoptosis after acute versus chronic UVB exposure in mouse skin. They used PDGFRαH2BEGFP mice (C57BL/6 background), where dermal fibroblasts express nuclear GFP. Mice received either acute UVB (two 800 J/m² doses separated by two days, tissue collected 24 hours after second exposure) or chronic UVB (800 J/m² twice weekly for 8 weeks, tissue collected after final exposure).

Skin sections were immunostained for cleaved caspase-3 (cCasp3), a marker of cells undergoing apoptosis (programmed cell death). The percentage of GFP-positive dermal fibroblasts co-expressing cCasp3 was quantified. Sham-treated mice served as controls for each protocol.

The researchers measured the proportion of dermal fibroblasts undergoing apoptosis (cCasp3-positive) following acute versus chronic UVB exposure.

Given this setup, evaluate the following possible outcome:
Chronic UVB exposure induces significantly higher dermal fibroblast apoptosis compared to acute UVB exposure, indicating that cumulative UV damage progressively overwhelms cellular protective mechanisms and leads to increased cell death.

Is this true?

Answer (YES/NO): NO